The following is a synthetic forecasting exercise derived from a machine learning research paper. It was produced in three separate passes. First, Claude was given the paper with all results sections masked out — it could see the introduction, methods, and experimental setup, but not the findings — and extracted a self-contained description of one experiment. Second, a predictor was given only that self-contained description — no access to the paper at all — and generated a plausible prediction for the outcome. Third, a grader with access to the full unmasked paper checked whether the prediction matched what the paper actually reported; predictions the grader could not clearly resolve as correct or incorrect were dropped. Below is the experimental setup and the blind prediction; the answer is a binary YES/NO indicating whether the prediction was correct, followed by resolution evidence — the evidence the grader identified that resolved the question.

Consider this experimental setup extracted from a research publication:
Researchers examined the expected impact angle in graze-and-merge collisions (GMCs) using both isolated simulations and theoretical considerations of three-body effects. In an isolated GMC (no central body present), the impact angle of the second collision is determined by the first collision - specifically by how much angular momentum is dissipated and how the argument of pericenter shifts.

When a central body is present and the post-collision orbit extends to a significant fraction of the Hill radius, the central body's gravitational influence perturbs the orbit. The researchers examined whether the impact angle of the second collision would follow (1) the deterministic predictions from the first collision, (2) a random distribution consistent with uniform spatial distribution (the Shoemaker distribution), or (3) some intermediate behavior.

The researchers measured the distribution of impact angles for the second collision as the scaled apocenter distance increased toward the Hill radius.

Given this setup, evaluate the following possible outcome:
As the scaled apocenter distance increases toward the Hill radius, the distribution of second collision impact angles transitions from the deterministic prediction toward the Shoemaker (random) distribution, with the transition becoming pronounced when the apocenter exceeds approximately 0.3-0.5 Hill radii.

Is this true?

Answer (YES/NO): YES